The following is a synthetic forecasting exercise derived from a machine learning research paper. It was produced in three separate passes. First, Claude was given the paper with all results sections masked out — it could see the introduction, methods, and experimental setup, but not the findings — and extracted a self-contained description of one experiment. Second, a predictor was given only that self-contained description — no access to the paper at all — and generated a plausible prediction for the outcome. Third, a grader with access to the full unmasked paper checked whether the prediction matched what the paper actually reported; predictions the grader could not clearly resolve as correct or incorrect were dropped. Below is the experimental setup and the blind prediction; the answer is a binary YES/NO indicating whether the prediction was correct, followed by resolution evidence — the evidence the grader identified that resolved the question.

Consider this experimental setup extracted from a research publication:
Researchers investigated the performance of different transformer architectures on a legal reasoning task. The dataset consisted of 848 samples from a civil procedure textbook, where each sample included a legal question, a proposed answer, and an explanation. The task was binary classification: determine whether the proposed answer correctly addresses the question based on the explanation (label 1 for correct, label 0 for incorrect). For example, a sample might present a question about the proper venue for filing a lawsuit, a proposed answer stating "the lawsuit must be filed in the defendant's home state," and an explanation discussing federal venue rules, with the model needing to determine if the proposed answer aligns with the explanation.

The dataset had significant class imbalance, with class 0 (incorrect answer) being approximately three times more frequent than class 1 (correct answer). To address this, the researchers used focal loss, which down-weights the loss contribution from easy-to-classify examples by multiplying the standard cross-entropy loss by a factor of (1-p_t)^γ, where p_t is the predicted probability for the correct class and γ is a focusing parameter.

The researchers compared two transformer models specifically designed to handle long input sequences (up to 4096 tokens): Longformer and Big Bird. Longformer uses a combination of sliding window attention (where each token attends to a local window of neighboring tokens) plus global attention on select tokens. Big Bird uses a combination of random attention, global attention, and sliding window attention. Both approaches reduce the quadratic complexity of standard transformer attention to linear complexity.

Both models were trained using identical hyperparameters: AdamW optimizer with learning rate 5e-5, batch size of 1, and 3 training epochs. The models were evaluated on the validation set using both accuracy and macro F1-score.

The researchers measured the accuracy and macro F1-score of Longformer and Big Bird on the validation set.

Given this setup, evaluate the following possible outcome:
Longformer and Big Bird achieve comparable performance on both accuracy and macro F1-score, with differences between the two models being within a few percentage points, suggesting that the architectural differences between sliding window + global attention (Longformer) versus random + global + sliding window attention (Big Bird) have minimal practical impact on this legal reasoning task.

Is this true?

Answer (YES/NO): YES